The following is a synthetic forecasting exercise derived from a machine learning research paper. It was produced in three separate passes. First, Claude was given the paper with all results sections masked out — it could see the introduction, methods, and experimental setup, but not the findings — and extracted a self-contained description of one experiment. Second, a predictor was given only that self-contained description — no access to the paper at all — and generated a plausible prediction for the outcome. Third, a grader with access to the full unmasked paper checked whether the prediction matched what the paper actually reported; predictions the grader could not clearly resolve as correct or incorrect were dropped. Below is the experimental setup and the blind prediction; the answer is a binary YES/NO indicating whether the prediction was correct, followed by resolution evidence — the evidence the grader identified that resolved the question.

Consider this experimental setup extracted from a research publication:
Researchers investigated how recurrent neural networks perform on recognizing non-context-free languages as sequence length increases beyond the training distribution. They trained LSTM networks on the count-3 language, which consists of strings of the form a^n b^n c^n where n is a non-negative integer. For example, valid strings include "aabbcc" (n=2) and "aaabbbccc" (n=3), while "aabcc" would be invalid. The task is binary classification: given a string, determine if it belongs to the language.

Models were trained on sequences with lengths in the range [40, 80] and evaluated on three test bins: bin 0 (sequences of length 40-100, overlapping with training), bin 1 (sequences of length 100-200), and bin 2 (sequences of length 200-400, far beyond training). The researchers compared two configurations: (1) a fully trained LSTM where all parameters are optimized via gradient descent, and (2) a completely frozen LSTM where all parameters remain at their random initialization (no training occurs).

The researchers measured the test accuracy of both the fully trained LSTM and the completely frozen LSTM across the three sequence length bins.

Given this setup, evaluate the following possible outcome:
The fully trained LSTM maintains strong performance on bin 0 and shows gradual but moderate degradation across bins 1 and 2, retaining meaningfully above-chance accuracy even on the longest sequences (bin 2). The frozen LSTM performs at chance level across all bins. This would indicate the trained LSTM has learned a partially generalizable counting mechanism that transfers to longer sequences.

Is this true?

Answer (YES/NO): NO